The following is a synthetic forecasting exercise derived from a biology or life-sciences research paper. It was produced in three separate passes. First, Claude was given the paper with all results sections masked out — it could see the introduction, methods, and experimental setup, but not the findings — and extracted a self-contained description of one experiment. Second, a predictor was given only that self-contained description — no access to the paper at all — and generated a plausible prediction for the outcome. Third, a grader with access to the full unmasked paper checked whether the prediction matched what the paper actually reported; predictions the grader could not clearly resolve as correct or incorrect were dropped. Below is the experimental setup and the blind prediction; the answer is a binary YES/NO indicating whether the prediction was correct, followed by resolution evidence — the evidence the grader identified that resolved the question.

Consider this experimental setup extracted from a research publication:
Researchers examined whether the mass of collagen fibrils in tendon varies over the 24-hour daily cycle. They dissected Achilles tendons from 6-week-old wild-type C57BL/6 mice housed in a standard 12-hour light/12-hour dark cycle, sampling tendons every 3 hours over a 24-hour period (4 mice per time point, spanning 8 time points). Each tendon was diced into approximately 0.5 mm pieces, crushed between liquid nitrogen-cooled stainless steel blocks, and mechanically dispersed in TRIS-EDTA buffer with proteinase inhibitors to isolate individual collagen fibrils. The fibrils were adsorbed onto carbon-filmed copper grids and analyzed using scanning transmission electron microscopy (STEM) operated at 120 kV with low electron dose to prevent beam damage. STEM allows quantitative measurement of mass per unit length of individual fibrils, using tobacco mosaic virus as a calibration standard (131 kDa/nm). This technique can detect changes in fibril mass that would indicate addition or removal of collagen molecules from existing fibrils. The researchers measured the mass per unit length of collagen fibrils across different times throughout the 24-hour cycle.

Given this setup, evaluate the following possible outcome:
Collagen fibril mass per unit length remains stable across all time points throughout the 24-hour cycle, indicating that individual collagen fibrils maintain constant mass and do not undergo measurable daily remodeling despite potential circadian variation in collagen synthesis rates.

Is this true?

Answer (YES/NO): NO